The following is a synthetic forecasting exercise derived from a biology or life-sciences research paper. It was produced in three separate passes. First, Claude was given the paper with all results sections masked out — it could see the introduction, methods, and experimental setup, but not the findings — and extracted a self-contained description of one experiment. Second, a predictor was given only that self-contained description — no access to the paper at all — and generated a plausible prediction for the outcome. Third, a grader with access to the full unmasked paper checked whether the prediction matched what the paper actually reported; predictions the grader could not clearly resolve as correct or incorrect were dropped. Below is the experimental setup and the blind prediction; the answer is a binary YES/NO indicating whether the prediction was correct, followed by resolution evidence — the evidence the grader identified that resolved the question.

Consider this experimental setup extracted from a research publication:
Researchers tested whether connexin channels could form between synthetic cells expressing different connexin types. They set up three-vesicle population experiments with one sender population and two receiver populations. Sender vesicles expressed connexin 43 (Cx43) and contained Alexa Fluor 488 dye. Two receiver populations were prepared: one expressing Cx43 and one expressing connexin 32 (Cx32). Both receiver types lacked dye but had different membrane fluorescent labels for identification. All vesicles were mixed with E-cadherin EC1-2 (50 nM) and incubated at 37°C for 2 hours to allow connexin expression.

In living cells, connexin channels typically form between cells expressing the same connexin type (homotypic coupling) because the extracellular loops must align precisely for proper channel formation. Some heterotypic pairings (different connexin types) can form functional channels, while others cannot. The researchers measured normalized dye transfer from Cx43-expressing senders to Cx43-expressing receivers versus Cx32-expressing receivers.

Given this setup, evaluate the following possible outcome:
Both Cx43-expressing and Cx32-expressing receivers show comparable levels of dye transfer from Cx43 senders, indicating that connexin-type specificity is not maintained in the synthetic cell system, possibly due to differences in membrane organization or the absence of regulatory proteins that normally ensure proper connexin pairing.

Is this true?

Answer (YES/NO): NO